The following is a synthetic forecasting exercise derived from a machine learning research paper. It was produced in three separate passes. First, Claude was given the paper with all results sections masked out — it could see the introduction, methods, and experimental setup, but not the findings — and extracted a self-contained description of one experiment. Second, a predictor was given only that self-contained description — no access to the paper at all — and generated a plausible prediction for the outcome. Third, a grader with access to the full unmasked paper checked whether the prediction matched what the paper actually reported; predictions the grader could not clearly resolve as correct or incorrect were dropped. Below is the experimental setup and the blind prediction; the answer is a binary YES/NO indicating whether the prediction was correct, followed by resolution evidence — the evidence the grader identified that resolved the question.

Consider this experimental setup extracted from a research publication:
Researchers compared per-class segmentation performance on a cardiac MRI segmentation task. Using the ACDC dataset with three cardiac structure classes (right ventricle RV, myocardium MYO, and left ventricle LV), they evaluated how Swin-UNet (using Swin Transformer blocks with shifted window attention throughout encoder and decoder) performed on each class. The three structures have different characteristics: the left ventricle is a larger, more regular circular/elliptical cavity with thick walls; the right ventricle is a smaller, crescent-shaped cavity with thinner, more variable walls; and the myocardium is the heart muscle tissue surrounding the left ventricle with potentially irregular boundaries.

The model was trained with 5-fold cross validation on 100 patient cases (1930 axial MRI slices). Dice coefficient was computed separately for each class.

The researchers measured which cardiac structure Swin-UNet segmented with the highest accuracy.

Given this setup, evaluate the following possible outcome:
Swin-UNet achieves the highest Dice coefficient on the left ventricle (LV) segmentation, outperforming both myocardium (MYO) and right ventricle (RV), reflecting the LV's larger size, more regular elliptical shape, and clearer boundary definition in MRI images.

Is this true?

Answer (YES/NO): YES